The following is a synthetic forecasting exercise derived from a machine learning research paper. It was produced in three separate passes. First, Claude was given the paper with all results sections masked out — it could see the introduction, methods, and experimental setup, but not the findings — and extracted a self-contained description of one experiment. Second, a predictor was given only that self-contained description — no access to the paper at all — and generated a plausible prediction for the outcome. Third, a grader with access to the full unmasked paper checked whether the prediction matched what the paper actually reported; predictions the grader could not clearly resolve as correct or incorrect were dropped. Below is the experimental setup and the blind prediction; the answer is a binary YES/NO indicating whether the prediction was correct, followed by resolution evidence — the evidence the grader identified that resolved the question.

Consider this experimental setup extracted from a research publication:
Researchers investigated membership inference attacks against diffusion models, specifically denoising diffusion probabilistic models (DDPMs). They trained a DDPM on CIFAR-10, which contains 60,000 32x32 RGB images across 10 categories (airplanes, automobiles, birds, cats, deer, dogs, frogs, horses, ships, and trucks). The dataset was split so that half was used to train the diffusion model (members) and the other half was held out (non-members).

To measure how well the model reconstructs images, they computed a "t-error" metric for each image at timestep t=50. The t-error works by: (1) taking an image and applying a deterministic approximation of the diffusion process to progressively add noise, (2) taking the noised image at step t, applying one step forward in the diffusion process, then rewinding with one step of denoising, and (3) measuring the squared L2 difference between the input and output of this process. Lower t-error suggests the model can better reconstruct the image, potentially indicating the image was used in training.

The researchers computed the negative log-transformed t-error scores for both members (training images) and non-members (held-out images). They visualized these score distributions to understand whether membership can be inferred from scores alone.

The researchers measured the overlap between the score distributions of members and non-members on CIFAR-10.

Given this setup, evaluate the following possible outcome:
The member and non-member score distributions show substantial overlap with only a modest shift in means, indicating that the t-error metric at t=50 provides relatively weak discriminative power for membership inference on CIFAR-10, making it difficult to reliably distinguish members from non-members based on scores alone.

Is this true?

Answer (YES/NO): NO